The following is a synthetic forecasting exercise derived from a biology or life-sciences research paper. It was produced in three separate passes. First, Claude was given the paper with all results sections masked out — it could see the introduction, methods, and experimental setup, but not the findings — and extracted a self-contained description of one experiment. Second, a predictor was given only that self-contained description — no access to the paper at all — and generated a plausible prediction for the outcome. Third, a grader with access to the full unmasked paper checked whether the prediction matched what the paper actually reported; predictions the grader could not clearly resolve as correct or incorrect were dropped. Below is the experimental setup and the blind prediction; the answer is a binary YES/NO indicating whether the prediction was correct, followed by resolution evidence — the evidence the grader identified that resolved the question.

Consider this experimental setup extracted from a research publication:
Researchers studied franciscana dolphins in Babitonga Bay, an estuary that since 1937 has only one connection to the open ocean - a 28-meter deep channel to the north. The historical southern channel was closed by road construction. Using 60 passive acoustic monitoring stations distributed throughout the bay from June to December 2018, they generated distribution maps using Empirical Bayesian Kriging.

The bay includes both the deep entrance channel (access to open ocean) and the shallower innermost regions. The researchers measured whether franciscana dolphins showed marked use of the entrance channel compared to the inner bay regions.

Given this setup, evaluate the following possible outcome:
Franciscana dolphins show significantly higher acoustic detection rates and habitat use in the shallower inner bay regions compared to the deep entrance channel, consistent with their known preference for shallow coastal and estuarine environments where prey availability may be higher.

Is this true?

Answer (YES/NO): YES